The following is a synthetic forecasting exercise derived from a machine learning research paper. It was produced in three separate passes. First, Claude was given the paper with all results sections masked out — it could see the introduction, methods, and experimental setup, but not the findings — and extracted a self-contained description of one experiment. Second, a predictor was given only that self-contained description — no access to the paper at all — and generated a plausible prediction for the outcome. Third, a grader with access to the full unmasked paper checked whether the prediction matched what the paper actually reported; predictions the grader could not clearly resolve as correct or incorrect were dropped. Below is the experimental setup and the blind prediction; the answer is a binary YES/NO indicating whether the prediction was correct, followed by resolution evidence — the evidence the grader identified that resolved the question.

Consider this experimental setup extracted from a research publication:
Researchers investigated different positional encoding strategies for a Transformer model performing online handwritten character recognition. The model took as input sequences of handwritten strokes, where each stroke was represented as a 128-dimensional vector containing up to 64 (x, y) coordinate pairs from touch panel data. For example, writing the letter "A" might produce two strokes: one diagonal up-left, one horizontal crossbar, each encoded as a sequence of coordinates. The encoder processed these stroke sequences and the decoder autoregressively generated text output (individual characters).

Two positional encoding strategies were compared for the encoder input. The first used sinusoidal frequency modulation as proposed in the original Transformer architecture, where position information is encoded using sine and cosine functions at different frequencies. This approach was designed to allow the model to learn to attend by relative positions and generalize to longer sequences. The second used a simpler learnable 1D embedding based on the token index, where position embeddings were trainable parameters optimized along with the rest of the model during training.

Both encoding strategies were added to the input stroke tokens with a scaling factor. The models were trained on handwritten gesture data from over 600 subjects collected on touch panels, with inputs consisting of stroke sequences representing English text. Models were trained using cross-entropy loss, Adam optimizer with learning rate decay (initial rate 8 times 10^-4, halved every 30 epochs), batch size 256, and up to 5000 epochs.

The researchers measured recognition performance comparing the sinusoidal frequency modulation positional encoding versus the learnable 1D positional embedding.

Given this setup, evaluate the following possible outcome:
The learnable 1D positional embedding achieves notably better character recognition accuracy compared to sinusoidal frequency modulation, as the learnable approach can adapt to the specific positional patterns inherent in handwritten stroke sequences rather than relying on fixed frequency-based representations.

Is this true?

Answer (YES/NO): NO